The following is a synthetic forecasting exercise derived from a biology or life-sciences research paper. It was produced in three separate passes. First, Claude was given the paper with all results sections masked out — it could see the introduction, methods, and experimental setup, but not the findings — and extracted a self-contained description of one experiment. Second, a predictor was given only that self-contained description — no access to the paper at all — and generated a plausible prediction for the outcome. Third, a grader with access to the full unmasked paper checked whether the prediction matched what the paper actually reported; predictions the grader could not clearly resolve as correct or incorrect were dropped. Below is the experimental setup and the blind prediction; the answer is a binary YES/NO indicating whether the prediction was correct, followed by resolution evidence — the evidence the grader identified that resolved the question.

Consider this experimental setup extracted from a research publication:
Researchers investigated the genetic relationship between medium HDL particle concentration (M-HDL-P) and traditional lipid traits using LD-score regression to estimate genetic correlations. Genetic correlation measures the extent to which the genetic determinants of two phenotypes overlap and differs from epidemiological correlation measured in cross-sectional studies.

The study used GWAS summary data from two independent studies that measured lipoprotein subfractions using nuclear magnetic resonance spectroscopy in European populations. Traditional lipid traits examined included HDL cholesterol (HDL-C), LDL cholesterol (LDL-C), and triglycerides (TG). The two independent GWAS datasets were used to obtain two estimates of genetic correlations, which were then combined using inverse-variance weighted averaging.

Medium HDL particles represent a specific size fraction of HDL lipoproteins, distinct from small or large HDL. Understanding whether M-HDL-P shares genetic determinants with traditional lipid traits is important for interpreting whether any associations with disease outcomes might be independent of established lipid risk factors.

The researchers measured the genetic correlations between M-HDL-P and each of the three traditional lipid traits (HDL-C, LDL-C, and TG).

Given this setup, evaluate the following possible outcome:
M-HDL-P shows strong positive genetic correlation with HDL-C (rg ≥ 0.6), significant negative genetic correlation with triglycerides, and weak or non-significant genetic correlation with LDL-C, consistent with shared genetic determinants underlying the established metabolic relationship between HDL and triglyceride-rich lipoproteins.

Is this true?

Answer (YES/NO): NO